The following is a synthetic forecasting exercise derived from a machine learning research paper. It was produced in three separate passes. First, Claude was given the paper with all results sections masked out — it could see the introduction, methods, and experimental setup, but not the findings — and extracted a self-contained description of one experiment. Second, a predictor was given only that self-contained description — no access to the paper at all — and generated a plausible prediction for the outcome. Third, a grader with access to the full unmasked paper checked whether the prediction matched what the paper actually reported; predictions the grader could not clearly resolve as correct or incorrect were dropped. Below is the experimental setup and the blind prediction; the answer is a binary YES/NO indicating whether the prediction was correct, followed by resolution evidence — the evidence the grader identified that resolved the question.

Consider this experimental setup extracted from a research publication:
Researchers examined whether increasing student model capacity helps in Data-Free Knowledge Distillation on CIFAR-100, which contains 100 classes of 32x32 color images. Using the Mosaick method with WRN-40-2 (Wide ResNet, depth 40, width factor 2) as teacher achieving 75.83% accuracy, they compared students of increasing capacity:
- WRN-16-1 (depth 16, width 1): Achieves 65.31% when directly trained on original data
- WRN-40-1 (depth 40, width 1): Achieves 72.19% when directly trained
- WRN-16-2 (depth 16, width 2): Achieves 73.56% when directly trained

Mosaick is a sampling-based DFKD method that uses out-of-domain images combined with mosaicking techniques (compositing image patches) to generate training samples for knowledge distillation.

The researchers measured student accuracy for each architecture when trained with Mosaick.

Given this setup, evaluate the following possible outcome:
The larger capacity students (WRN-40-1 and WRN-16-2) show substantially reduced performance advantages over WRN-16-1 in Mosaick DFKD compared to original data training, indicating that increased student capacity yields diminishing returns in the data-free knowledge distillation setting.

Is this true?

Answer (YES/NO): NO